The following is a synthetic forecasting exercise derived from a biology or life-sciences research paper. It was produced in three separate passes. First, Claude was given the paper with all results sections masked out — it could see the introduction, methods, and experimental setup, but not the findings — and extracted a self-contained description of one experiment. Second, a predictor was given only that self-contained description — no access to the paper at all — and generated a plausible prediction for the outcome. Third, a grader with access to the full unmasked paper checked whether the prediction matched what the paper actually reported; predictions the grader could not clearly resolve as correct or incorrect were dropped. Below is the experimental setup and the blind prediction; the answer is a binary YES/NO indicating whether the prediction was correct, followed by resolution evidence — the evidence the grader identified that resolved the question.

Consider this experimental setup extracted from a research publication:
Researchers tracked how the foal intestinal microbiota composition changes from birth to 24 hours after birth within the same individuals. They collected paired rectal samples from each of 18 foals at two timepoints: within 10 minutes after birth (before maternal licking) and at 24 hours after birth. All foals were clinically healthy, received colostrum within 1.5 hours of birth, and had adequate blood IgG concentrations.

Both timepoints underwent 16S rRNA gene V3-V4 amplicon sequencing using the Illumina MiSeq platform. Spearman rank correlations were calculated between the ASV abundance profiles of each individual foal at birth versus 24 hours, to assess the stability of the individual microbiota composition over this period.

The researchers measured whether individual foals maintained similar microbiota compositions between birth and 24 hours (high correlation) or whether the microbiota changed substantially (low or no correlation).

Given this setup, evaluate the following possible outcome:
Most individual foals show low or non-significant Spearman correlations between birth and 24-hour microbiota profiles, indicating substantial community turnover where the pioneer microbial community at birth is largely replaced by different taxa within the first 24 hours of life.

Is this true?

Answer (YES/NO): YES